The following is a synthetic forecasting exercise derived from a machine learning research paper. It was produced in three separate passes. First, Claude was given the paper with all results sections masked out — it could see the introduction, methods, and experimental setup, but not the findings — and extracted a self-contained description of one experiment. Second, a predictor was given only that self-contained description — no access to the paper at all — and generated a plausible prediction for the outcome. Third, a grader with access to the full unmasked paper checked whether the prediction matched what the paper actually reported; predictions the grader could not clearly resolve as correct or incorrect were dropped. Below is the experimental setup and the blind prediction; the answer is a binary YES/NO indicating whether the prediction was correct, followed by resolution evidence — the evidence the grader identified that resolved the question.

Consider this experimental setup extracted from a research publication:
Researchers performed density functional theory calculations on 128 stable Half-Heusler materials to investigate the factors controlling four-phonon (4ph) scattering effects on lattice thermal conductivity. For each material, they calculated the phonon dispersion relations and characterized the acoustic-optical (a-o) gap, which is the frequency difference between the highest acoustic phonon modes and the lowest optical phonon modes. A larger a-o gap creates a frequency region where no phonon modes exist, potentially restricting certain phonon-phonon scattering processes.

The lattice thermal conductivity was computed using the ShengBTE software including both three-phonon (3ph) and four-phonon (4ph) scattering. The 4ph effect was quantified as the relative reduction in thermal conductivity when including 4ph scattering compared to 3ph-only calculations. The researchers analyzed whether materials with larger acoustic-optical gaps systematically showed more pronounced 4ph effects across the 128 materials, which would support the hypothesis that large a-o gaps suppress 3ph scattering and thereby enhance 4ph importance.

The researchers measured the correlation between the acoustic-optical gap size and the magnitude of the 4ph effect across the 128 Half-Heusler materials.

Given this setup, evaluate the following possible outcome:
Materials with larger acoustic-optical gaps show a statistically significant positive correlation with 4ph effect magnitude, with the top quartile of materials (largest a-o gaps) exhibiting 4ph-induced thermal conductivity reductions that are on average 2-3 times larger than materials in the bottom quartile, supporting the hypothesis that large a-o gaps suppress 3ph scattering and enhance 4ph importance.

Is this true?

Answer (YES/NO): NO